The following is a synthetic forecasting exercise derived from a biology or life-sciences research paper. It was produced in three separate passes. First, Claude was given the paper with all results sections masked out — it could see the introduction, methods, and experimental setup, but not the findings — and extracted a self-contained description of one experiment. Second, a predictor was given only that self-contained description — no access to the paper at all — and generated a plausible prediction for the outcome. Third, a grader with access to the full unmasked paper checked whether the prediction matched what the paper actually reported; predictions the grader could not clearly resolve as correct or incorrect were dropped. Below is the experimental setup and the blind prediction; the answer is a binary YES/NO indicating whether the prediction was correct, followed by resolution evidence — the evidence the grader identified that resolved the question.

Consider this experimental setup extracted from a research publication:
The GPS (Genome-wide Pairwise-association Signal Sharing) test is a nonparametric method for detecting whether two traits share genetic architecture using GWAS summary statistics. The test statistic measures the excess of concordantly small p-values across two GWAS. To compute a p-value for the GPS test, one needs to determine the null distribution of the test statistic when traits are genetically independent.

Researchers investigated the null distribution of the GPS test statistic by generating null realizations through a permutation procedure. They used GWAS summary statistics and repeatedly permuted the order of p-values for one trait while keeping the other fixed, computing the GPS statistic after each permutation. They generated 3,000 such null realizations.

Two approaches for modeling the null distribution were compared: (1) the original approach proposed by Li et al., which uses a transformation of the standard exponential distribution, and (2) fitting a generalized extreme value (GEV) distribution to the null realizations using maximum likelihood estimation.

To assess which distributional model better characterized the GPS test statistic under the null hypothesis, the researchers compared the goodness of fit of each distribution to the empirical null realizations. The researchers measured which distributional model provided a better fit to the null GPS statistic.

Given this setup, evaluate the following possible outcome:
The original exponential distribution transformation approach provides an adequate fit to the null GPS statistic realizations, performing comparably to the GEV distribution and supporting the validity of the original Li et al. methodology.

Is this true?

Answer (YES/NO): NO